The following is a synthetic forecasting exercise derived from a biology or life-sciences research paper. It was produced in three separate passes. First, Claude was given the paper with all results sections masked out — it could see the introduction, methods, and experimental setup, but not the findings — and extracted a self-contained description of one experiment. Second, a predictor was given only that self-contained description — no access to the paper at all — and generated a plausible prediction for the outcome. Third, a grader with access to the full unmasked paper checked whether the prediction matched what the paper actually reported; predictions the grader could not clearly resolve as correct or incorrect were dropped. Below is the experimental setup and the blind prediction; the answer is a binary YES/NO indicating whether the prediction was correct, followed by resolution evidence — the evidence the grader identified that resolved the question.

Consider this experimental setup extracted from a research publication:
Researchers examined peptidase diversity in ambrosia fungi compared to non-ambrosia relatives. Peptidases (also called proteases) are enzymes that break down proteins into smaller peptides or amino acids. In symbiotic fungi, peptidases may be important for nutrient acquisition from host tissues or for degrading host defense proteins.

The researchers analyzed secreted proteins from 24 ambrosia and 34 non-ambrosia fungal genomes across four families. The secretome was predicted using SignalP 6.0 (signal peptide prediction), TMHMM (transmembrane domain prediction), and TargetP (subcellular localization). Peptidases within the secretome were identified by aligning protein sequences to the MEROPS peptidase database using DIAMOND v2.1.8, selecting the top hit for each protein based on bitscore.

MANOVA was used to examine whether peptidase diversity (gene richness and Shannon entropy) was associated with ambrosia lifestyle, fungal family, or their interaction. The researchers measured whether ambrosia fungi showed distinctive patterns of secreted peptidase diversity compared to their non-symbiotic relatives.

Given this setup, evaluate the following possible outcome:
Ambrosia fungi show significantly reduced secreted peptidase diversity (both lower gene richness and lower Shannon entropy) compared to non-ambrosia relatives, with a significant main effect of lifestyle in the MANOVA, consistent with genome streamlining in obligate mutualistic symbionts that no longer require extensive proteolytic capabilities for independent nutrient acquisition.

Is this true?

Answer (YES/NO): NO